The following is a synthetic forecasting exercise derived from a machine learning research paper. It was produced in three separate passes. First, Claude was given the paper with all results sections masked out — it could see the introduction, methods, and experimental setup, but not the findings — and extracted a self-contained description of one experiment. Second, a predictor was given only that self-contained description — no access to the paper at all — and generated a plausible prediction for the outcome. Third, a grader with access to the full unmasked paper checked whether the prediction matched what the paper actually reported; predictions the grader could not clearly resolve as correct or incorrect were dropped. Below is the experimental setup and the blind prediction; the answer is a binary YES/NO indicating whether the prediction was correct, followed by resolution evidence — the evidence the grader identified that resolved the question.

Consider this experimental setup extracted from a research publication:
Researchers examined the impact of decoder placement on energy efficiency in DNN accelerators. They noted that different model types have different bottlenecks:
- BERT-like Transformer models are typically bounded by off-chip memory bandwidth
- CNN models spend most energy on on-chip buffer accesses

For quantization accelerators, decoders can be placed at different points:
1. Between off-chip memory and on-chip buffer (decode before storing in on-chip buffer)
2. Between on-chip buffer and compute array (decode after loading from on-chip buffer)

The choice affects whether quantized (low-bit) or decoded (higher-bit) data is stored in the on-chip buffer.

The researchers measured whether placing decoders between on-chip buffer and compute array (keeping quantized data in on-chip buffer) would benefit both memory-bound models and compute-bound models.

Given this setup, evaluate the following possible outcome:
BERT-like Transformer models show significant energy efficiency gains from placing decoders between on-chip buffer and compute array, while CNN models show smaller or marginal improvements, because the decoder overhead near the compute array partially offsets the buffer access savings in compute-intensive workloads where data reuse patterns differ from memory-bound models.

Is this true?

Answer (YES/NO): NO